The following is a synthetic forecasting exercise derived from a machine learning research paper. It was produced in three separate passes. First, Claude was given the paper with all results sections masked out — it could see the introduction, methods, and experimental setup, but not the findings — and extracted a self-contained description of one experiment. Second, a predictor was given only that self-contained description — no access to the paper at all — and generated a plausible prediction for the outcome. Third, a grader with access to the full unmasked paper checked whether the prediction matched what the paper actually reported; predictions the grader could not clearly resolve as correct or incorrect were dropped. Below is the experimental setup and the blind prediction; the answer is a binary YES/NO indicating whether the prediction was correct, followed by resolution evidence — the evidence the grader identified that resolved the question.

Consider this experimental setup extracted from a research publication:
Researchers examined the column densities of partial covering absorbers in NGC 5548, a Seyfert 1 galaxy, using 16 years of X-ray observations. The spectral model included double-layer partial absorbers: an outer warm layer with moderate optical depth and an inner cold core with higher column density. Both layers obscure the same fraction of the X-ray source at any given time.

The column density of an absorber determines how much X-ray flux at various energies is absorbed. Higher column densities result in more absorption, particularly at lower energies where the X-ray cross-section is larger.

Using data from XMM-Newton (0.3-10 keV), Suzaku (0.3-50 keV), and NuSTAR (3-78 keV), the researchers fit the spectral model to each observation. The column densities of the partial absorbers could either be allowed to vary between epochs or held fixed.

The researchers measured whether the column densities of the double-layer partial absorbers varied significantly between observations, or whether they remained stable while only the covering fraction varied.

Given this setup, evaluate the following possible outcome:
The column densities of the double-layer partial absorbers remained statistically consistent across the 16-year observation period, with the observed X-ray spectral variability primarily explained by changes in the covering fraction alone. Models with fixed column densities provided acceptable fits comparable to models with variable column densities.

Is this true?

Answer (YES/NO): YES